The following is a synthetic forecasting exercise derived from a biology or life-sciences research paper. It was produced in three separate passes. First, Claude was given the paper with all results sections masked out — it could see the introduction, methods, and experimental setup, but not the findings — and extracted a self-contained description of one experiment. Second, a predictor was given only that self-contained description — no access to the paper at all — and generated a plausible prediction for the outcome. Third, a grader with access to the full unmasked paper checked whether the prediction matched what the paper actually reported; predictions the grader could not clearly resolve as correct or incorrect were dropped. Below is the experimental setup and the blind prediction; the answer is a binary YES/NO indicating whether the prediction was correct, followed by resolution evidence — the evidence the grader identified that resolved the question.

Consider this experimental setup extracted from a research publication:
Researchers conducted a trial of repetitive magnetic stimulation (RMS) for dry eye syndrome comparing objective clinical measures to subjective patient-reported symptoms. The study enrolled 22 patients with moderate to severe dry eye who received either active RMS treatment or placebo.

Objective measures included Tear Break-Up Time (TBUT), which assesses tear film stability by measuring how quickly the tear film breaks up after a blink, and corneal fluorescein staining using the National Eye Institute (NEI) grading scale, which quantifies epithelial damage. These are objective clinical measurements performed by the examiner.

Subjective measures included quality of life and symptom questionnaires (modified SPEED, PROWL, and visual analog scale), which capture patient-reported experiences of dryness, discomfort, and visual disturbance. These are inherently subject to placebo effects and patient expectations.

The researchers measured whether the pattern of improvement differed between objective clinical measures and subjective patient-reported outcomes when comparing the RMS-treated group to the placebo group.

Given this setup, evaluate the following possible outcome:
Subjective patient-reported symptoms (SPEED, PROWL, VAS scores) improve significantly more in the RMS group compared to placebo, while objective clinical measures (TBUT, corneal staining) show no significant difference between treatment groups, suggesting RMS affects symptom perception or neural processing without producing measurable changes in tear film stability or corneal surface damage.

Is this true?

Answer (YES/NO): NO